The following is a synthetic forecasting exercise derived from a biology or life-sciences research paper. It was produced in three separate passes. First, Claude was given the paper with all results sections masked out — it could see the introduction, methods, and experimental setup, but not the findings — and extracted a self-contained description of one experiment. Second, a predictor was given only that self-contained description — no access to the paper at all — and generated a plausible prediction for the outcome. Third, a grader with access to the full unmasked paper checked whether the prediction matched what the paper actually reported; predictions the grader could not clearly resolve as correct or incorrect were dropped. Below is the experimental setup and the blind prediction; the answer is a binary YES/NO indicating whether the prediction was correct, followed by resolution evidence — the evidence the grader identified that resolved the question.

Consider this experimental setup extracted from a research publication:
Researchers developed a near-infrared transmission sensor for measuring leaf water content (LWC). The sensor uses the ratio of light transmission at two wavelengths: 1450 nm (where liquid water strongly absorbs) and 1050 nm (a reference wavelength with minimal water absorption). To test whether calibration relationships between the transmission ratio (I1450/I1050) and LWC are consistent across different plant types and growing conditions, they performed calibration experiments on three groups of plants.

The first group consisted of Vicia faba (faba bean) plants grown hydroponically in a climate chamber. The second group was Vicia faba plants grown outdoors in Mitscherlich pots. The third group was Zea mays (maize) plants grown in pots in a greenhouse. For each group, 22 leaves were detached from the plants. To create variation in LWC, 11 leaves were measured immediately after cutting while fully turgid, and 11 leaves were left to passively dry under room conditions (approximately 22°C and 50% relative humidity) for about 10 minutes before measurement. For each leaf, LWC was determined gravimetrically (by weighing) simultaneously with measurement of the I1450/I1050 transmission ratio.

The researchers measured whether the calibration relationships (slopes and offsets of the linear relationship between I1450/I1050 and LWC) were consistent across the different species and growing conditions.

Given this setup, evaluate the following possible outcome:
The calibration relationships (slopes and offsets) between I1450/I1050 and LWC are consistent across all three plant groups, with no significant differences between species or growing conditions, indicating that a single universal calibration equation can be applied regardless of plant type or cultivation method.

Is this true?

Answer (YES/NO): NO